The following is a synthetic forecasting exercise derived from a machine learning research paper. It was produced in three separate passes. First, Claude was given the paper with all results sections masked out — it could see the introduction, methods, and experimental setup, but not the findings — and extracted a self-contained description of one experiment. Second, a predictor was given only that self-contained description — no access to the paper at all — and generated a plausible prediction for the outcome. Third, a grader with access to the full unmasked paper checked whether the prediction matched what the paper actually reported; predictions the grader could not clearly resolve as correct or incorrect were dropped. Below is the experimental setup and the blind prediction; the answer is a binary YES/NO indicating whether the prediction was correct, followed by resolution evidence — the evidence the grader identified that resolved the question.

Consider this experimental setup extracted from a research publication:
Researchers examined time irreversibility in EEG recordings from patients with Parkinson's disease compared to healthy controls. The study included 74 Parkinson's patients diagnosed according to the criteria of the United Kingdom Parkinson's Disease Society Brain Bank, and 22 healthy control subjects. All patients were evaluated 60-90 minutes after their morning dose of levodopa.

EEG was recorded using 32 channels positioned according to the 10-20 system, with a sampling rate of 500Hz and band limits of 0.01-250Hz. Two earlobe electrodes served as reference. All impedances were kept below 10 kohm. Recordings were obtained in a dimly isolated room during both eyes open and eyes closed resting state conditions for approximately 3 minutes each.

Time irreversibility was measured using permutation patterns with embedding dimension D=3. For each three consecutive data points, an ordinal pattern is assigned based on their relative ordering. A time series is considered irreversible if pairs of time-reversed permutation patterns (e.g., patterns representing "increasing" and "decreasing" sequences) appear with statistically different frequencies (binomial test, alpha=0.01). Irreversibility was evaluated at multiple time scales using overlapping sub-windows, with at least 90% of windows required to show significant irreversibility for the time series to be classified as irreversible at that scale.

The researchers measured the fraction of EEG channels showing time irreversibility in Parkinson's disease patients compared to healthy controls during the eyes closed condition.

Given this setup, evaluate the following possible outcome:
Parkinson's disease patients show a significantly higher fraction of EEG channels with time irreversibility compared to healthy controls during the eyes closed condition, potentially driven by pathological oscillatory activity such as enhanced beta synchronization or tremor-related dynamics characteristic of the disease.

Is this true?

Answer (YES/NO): NO